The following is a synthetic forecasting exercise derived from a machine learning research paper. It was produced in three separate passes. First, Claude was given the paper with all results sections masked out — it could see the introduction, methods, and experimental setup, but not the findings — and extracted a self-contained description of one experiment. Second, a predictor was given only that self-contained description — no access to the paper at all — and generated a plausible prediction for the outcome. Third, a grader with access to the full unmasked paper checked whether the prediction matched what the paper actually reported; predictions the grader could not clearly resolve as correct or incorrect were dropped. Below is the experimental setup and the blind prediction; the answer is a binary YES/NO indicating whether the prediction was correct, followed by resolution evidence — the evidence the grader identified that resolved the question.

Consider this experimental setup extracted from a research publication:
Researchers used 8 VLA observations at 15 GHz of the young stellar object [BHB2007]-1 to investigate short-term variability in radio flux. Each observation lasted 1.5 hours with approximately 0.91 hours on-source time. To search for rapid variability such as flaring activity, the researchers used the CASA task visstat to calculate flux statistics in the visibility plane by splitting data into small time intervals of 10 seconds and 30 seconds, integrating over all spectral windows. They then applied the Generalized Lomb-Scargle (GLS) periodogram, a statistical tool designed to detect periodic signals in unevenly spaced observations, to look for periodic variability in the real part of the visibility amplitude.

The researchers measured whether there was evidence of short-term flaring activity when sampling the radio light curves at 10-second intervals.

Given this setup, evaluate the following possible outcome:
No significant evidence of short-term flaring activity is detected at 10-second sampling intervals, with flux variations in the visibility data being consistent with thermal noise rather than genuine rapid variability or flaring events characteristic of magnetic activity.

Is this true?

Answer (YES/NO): YES